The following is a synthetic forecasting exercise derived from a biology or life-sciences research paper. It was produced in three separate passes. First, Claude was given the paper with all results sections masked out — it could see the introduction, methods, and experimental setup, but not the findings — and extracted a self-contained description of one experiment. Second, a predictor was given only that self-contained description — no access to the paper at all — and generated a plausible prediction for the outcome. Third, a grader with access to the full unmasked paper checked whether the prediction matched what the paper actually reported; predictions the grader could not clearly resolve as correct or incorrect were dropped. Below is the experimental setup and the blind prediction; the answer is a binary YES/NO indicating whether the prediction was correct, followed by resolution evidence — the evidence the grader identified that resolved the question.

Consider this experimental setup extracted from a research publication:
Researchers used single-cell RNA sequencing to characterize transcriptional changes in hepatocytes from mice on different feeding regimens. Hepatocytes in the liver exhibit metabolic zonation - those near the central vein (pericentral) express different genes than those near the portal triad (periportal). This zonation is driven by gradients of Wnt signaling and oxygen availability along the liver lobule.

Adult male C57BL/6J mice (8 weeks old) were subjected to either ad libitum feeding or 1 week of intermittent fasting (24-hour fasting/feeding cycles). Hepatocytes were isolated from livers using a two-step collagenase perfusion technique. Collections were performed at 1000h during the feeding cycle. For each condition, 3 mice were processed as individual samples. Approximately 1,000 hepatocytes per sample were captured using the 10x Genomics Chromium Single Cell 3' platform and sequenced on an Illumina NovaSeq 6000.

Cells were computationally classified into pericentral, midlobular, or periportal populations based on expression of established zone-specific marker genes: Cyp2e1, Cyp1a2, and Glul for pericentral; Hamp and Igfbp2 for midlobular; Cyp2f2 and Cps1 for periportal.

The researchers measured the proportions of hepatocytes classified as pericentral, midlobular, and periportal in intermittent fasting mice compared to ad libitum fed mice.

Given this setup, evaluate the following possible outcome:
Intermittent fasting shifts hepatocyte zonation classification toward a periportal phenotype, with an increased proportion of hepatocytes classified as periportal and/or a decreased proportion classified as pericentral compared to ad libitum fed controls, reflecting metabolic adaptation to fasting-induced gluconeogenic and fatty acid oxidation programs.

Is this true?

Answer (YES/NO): NO